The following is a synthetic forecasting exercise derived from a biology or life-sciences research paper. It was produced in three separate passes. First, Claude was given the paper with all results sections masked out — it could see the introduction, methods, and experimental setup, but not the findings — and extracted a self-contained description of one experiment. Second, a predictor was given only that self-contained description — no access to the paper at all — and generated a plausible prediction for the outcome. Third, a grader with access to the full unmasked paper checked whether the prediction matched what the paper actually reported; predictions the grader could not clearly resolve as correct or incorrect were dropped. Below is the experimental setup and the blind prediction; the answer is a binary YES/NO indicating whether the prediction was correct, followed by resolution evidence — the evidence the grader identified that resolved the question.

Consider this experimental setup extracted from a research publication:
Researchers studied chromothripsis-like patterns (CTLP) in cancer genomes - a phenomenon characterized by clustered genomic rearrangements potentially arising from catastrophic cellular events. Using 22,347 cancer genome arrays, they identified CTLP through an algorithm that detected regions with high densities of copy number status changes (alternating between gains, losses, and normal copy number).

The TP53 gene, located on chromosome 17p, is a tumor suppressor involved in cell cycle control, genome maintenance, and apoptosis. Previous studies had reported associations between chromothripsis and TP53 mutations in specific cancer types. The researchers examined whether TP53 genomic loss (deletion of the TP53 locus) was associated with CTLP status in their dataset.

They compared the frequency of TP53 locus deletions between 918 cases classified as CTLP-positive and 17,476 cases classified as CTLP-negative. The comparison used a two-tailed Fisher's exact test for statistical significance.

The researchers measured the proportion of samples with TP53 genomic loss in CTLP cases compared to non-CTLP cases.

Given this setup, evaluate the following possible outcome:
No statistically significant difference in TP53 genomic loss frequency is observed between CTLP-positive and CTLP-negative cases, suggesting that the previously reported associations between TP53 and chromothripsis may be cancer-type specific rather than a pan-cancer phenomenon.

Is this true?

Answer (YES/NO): NO